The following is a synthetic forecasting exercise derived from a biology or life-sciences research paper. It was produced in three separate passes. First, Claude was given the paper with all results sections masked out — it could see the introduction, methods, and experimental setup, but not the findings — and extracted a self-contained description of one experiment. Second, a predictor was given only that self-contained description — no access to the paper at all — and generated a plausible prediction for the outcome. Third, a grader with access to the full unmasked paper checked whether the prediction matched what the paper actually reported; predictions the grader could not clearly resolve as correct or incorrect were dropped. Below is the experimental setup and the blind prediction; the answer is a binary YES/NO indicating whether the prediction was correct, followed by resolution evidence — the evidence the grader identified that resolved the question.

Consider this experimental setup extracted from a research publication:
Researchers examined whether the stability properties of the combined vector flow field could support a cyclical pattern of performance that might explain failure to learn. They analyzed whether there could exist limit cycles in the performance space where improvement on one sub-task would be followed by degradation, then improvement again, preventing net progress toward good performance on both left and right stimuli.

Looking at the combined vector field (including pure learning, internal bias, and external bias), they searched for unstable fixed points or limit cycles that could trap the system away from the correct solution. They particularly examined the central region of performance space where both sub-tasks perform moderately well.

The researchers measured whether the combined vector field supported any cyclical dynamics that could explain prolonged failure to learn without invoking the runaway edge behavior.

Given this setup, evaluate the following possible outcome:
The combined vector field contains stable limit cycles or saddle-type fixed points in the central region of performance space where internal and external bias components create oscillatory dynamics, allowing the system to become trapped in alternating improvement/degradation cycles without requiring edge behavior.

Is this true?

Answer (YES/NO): NO